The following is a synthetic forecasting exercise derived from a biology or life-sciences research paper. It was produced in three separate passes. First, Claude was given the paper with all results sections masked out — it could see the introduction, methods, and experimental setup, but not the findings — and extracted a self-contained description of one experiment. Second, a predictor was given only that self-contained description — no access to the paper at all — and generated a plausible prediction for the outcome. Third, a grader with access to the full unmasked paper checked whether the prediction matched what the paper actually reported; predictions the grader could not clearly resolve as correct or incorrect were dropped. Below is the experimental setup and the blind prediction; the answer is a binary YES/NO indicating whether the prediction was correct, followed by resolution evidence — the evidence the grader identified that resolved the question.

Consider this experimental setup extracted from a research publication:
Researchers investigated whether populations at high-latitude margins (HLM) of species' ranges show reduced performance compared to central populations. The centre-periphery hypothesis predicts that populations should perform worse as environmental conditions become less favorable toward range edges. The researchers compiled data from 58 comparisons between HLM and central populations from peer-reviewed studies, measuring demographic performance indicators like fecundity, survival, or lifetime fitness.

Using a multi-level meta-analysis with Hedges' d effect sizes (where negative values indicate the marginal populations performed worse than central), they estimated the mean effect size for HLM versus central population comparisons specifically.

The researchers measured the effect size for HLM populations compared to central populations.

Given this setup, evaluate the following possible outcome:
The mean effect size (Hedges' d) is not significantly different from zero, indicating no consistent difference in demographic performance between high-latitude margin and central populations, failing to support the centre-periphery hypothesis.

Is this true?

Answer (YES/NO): YES